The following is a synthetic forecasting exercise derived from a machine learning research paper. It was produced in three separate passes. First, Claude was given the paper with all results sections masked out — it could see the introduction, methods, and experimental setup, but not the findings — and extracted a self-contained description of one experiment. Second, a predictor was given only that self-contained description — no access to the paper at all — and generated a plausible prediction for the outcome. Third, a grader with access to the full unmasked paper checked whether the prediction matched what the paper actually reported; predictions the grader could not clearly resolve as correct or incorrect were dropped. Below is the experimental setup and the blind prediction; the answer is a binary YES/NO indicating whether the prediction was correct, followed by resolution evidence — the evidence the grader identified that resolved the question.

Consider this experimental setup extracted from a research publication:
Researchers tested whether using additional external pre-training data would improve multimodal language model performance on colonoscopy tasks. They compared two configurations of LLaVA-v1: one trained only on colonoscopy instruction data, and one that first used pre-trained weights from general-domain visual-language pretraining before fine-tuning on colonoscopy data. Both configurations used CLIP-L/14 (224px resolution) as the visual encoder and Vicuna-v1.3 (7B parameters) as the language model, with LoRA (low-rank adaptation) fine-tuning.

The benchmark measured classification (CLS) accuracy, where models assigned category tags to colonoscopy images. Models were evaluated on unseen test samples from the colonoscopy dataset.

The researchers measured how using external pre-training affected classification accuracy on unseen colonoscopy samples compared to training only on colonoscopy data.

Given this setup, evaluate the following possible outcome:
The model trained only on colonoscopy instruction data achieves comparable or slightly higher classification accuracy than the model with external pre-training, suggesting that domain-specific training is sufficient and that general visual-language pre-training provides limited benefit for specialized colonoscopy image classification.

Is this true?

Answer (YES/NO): NO